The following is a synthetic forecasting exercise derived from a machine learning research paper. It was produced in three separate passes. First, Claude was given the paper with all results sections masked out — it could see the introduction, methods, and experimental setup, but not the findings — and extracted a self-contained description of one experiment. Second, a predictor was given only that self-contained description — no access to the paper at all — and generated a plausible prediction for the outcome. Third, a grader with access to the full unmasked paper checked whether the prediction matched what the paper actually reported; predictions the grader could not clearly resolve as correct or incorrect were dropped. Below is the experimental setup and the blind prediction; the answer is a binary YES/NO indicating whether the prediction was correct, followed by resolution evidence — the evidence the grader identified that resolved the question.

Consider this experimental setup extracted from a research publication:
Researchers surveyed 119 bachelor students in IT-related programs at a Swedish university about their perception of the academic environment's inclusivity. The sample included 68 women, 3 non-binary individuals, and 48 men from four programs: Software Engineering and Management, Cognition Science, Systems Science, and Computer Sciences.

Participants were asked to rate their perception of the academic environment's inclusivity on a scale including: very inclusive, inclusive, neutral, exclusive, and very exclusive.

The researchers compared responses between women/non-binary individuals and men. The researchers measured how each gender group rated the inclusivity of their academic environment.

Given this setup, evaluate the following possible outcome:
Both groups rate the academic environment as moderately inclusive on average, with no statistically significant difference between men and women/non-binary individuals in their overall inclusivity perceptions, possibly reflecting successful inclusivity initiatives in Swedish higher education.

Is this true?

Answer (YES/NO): NO